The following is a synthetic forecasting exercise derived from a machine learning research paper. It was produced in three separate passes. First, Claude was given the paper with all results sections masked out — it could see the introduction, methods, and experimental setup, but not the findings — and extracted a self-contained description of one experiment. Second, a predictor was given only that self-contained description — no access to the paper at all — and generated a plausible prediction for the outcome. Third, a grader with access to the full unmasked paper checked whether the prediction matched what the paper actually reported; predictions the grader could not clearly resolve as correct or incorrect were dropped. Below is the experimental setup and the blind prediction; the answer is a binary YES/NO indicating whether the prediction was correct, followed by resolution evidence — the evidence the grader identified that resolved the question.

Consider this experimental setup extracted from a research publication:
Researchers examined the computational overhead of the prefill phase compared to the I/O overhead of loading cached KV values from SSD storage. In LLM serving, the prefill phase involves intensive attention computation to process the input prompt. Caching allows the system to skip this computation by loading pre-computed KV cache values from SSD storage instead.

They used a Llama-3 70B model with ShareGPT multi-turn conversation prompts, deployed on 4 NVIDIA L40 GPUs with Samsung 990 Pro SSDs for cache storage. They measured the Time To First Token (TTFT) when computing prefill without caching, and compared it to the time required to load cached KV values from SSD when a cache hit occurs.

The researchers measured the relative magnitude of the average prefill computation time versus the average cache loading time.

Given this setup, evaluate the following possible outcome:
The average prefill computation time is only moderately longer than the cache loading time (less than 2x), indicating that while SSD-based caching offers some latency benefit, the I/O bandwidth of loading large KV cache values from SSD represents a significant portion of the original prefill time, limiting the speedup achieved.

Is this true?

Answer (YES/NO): NO